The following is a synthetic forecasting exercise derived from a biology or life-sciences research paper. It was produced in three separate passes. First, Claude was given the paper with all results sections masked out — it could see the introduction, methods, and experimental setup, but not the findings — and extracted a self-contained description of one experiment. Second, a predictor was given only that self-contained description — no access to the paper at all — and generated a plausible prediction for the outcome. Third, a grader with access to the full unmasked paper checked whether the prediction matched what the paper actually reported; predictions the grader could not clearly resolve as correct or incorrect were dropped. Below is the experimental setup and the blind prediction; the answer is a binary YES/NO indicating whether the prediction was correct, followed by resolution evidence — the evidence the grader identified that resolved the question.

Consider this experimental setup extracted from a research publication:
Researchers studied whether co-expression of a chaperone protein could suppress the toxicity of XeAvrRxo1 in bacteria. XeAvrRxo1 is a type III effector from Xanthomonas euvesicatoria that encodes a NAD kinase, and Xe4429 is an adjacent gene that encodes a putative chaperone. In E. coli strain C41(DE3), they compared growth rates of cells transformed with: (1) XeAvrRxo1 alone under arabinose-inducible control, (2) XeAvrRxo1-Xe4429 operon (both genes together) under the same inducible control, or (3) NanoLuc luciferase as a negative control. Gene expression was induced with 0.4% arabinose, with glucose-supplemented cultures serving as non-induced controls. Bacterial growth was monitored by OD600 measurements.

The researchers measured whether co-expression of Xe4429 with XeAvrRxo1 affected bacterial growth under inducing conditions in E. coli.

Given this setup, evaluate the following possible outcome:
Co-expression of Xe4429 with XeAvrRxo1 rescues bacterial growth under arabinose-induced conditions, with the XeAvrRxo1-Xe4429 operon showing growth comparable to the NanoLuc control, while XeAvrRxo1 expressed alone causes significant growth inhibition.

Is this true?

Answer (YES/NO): NO